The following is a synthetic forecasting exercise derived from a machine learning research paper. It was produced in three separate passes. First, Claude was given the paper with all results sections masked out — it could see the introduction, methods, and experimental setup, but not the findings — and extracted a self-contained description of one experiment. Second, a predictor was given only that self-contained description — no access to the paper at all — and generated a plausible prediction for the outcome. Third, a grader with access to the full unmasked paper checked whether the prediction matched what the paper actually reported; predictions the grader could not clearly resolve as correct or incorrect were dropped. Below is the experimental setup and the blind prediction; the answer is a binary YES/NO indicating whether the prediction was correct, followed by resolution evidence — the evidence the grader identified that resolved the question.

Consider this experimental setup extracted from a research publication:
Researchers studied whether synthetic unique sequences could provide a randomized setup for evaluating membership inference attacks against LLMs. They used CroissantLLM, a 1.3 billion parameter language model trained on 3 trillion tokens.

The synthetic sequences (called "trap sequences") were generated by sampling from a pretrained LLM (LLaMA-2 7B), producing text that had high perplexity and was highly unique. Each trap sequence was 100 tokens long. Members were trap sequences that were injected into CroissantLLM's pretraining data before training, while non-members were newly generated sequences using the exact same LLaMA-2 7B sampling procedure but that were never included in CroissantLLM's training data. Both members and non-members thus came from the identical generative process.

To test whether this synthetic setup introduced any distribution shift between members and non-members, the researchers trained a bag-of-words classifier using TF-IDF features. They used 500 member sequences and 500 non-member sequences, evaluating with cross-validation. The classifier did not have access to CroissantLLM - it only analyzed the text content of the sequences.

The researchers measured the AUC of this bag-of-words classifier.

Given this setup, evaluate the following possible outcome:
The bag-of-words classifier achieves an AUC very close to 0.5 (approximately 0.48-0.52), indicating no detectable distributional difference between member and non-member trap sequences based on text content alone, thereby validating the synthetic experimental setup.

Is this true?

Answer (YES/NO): NO